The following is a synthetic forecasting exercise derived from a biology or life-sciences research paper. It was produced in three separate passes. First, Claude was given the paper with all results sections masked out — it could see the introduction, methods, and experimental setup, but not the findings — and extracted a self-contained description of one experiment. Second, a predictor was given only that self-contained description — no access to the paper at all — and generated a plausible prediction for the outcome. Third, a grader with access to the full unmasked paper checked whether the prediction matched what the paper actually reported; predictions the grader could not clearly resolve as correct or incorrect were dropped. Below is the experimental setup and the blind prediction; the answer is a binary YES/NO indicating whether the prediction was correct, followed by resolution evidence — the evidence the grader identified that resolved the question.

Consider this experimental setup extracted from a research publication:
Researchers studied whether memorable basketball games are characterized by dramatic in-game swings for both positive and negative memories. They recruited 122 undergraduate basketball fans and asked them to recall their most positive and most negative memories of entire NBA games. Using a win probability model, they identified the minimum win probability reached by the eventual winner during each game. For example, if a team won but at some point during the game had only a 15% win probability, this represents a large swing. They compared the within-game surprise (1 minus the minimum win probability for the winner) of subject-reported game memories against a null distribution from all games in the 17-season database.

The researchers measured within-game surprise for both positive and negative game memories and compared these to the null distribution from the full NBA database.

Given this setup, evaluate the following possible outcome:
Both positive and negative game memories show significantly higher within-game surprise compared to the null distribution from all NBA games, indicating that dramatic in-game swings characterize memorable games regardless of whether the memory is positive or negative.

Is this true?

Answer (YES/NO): NO